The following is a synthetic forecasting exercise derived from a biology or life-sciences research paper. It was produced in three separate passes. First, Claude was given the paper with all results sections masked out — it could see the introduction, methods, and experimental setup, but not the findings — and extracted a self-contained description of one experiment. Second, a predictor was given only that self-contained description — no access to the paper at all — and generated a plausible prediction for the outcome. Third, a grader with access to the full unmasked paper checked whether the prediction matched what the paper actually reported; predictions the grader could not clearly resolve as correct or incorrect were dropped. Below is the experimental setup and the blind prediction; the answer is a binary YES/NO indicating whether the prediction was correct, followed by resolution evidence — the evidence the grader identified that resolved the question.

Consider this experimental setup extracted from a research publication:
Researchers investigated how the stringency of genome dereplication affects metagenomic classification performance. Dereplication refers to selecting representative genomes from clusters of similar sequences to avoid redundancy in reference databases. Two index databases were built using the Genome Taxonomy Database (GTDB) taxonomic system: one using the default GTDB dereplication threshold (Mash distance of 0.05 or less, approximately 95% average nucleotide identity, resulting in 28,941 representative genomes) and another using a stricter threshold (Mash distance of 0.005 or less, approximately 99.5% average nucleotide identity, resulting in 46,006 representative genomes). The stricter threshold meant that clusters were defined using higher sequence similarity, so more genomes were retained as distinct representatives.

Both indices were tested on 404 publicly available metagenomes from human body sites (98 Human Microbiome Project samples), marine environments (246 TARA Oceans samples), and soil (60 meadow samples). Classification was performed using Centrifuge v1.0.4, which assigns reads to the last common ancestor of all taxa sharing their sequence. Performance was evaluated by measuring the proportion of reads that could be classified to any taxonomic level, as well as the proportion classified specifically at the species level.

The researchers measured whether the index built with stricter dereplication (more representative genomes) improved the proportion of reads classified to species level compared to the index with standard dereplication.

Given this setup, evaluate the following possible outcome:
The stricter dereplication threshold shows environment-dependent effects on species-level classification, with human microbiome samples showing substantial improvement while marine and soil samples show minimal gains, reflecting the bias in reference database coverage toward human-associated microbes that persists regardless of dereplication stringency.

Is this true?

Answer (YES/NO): NO